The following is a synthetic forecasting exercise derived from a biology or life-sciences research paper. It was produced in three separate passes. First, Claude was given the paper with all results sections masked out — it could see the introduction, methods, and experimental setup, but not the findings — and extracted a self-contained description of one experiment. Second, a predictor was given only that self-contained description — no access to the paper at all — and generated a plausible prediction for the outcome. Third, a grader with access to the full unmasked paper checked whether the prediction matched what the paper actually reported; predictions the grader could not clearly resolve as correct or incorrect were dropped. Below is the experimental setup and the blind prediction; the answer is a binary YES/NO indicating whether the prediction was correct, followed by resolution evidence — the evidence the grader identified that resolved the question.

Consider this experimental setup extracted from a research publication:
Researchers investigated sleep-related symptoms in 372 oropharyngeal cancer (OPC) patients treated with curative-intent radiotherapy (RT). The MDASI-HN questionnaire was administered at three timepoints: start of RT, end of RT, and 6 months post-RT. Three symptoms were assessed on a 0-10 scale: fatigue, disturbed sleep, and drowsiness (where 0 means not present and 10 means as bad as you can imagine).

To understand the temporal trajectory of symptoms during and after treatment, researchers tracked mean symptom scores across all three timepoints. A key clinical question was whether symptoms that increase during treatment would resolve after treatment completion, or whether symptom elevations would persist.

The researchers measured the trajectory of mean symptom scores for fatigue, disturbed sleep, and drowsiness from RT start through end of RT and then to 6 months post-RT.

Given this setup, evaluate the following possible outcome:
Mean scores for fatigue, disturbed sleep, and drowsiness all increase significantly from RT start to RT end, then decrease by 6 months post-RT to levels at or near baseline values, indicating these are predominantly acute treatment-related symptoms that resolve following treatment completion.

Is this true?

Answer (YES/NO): YES